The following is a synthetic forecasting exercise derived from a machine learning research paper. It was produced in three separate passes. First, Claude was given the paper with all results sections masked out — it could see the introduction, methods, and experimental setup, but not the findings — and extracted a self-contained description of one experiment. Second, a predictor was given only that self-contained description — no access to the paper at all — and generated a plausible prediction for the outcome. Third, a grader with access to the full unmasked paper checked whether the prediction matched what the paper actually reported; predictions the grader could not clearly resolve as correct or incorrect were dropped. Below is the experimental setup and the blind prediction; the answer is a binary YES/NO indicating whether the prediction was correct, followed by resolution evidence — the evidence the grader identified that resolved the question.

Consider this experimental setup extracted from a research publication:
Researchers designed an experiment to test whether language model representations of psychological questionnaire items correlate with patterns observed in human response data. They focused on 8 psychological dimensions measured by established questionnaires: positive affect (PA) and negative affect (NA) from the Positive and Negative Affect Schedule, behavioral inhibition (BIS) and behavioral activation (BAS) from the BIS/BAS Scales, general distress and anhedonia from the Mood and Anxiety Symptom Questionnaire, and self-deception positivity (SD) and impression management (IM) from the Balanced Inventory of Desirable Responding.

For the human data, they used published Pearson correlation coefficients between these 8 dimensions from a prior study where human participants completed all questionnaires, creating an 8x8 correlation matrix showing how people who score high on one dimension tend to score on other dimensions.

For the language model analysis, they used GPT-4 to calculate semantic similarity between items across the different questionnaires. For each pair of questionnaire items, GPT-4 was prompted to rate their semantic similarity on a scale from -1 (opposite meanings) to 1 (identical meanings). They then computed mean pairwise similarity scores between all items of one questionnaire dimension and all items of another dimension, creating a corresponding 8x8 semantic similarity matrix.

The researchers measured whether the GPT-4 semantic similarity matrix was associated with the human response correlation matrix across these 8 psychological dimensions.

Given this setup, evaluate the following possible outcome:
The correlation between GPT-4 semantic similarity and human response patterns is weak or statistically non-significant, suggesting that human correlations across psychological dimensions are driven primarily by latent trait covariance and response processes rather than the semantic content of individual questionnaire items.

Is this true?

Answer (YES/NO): NO